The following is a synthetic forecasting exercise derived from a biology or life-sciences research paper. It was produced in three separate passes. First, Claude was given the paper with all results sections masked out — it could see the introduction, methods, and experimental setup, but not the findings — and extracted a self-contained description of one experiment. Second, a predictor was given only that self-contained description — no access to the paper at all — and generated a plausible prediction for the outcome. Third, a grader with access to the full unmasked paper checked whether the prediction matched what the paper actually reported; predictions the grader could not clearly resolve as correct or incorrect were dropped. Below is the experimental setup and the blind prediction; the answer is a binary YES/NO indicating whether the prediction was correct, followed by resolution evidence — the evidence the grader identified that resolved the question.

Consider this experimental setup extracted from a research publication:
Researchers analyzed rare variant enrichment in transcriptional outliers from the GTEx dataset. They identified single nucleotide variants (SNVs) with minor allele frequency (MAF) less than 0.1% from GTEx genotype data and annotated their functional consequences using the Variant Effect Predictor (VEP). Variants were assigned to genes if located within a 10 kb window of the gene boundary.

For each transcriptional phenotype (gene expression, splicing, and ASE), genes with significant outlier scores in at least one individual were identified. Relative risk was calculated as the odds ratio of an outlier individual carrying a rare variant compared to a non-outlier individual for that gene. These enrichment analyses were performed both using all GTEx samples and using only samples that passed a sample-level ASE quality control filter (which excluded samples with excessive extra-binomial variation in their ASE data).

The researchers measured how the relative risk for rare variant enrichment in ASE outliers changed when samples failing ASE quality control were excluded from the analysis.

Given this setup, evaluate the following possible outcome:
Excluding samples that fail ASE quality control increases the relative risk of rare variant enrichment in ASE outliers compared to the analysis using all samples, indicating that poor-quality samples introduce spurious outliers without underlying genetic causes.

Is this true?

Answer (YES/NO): YES